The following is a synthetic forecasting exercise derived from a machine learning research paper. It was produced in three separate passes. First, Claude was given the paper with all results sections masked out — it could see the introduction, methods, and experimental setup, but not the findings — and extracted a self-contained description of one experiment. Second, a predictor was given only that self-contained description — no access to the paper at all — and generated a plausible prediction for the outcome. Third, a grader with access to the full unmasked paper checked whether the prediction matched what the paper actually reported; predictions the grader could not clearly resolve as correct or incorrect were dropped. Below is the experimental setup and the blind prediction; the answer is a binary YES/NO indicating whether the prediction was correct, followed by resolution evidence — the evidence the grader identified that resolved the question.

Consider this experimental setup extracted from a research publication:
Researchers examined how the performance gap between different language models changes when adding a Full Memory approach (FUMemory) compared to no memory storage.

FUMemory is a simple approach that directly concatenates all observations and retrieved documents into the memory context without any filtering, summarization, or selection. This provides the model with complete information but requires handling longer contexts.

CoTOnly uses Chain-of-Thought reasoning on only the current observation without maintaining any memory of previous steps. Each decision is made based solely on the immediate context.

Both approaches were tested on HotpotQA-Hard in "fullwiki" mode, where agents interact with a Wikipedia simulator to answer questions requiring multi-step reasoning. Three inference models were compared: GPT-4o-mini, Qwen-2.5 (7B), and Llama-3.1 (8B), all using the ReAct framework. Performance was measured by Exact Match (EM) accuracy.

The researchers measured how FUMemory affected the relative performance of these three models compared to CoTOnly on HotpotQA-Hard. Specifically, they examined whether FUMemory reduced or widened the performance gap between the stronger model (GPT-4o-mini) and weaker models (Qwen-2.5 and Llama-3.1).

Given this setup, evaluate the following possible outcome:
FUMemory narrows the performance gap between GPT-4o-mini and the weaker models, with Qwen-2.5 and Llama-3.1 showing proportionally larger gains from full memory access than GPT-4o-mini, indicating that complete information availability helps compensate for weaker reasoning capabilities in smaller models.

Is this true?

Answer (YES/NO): NO